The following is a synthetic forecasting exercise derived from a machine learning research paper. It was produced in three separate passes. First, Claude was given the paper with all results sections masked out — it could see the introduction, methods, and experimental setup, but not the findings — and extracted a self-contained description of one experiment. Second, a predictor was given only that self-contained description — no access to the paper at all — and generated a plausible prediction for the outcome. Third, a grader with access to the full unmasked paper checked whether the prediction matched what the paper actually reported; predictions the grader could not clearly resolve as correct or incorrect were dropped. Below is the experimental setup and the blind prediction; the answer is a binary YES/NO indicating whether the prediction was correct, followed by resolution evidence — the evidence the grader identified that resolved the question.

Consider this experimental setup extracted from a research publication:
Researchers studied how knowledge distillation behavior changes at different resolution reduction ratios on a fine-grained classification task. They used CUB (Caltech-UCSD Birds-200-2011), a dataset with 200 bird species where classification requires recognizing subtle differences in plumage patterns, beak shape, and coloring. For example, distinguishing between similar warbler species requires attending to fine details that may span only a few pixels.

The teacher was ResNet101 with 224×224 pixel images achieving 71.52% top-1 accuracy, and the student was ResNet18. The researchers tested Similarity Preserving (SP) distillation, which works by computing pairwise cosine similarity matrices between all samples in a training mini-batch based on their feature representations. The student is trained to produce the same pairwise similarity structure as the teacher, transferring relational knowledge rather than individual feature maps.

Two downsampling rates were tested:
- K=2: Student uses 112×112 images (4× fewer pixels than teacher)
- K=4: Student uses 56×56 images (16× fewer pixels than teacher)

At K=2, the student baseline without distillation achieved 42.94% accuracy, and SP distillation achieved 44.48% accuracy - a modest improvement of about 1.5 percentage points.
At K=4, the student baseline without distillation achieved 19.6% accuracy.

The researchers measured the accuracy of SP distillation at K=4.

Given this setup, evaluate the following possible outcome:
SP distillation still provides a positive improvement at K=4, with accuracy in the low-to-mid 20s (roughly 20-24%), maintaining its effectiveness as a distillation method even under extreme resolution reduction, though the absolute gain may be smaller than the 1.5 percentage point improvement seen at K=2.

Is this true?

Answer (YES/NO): NO